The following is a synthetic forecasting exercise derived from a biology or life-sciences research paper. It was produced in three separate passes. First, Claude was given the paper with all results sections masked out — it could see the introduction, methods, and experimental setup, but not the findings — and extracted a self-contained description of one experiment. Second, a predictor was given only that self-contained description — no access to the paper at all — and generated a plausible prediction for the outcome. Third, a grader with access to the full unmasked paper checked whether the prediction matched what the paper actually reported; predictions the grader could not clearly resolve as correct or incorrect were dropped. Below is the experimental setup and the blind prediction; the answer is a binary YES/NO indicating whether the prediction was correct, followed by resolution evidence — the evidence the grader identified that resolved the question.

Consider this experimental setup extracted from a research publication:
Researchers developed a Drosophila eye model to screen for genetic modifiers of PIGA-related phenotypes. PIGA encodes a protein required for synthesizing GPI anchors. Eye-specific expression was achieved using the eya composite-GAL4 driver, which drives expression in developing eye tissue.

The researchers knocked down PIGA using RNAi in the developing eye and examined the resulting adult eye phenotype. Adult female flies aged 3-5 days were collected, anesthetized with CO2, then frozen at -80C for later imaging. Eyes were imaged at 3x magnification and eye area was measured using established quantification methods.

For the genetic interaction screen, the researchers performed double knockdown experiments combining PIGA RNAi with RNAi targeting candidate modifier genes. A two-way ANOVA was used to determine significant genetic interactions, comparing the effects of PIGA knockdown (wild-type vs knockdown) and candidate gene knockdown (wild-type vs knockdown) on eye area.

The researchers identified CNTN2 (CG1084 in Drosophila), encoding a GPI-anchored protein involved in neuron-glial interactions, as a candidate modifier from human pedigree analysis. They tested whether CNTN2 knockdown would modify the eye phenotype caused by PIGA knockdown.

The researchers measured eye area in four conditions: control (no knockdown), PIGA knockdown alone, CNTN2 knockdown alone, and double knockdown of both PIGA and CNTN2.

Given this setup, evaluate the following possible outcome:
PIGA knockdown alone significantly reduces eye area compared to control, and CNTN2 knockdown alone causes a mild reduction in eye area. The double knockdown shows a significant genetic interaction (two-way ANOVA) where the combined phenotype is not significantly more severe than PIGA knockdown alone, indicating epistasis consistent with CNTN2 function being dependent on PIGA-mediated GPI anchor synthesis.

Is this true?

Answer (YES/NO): NO